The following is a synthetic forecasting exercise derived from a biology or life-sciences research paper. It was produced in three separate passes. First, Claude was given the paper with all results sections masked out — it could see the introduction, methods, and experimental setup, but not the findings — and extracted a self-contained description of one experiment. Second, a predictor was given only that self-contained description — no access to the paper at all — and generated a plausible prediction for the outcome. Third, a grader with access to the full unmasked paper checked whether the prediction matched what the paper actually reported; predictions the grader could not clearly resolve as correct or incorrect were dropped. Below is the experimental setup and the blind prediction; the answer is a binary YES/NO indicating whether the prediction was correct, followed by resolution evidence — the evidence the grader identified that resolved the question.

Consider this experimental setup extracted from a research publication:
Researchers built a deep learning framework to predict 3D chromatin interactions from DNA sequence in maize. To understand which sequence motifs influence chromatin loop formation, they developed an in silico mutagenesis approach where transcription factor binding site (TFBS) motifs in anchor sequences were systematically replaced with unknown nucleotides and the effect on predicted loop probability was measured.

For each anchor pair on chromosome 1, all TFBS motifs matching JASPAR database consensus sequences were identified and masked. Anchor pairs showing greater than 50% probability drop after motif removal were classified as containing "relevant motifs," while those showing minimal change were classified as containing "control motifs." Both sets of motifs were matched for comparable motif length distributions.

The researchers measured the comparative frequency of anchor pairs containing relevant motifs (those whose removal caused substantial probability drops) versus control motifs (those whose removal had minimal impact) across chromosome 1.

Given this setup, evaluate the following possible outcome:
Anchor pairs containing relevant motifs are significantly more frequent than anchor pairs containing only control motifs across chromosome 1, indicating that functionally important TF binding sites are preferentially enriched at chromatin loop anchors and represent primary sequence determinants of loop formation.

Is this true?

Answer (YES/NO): NO